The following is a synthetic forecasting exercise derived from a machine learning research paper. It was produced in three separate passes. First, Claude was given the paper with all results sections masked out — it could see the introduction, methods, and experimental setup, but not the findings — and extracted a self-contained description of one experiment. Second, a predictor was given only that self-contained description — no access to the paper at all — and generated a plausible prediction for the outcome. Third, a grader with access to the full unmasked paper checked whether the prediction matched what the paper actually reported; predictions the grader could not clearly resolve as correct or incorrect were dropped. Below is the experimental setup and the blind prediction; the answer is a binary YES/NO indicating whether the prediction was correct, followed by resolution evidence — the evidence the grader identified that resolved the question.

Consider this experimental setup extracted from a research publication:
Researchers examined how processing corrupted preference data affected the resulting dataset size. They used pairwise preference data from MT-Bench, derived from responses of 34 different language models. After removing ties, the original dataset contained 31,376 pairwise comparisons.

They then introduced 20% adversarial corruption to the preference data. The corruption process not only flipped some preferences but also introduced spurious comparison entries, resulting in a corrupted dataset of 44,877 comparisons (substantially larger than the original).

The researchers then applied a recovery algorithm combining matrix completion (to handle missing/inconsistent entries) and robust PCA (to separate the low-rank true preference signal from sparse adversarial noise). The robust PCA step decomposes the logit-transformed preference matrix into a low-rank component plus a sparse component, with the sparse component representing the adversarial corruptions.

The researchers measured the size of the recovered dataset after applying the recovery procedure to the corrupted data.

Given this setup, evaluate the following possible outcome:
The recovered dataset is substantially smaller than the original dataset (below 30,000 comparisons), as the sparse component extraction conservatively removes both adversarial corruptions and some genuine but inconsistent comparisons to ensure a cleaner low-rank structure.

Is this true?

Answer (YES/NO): NO